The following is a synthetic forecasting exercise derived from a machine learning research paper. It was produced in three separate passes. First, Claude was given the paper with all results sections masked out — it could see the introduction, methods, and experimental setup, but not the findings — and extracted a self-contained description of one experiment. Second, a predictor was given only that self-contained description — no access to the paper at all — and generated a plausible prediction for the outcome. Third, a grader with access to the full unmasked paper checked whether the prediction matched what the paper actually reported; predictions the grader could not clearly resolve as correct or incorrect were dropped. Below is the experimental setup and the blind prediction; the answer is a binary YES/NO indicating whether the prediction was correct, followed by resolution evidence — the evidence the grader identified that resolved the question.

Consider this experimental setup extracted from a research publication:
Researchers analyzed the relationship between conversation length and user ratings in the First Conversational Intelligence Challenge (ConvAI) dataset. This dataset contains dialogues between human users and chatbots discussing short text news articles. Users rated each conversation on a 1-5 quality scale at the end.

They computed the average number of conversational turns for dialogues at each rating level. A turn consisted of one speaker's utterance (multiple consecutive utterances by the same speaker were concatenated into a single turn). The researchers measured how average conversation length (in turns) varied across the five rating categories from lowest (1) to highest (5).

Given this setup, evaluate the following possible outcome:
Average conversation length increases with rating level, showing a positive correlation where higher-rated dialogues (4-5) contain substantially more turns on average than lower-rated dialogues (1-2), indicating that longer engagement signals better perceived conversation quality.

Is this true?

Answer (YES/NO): YES